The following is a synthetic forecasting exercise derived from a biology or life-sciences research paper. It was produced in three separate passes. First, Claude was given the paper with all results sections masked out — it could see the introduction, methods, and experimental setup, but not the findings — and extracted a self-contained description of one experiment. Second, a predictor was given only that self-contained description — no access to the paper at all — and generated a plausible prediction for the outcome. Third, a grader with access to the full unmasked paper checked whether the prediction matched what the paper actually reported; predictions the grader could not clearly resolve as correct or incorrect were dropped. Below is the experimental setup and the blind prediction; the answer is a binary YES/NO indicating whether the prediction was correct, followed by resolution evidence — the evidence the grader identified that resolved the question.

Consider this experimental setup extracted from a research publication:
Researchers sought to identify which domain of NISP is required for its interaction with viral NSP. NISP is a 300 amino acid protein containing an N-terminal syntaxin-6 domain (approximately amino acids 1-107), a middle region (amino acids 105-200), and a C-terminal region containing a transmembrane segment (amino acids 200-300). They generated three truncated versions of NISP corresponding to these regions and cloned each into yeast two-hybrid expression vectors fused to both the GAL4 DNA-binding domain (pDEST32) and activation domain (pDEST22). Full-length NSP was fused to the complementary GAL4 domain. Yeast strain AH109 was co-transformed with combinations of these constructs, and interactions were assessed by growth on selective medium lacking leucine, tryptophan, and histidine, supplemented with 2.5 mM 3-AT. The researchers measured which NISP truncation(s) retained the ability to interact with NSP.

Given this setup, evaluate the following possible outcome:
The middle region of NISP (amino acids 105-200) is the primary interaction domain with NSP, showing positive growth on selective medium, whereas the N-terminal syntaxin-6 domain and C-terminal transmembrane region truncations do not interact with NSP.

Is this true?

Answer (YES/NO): NO